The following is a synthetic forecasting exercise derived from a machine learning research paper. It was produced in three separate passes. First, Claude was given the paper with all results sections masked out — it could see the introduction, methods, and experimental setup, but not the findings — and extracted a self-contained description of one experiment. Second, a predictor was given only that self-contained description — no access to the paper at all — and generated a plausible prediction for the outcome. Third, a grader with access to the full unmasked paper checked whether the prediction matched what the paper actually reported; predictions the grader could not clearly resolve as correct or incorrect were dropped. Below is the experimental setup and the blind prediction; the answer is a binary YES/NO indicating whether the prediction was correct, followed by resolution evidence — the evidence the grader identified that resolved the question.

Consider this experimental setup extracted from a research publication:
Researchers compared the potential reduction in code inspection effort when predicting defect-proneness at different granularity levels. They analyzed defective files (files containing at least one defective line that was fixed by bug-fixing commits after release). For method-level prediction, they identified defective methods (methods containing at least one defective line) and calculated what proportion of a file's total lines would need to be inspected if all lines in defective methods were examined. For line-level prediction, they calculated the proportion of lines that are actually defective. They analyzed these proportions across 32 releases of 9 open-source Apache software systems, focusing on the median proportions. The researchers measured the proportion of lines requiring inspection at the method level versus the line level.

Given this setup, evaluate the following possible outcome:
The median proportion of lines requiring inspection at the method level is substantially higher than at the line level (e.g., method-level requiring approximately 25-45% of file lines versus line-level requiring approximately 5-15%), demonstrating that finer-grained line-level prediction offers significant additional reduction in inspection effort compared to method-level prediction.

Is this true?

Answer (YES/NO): NO